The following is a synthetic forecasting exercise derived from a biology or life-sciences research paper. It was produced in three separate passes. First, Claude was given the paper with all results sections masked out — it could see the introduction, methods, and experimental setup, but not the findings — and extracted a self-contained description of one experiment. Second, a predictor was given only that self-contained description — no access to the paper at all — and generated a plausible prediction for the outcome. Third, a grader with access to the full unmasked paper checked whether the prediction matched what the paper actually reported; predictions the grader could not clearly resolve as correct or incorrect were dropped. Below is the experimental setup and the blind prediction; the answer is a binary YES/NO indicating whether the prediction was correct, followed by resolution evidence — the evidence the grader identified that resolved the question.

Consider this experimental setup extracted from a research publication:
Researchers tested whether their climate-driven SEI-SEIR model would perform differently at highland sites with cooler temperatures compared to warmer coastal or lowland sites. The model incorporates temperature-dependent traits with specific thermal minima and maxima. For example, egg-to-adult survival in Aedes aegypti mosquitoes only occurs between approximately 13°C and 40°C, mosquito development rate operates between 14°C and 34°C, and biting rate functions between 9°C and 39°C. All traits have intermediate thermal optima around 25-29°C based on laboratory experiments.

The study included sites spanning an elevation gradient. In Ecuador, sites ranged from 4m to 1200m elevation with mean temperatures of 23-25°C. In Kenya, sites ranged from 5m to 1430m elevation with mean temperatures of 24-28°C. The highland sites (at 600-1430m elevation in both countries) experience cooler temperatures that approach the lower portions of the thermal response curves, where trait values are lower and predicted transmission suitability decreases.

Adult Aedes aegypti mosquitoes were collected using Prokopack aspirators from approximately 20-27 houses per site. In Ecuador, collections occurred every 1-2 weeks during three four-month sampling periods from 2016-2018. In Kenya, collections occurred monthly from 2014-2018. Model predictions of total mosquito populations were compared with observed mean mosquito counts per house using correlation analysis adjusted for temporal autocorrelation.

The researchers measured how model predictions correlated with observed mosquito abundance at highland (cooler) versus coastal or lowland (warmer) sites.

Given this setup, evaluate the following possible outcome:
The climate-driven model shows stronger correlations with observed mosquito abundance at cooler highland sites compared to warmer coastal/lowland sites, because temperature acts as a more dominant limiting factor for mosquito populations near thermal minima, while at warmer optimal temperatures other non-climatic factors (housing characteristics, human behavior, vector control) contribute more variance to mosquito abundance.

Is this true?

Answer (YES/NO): NO